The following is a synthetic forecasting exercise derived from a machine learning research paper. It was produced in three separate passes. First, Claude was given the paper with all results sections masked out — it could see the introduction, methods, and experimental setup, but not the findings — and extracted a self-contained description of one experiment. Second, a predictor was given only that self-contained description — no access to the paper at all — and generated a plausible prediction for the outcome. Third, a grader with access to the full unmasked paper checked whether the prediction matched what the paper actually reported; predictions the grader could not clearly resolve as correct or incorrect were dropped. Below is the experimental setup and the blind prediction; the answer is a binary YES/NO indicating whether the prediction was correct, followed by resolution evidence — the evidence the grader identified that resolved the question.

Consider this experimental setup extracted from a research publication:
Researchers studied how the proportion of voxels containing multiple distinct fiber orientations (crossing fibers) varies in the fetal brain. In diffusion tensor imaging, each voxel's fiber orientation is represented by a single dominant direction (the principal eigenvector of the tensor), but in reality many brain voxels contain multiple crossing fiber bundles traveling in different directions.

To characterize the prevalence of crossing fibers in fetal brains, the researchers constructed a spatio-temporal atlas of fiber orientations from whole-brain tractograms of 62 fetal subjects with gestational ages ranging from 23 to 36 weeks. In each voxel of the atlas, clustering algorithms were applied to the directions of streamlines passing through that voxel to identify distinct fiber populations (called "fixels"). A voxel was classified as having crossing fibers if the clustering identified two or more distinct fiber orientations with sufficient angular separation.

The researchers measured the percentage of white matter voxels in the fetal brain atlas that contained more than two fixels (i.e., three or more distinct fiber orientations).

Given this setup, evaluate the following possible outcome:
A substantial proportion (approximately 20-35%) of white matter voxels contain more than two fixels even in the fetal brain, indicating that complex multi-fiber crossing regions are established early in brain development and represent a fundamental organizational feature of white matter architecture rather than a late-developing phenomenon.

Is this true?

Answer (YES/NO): NO